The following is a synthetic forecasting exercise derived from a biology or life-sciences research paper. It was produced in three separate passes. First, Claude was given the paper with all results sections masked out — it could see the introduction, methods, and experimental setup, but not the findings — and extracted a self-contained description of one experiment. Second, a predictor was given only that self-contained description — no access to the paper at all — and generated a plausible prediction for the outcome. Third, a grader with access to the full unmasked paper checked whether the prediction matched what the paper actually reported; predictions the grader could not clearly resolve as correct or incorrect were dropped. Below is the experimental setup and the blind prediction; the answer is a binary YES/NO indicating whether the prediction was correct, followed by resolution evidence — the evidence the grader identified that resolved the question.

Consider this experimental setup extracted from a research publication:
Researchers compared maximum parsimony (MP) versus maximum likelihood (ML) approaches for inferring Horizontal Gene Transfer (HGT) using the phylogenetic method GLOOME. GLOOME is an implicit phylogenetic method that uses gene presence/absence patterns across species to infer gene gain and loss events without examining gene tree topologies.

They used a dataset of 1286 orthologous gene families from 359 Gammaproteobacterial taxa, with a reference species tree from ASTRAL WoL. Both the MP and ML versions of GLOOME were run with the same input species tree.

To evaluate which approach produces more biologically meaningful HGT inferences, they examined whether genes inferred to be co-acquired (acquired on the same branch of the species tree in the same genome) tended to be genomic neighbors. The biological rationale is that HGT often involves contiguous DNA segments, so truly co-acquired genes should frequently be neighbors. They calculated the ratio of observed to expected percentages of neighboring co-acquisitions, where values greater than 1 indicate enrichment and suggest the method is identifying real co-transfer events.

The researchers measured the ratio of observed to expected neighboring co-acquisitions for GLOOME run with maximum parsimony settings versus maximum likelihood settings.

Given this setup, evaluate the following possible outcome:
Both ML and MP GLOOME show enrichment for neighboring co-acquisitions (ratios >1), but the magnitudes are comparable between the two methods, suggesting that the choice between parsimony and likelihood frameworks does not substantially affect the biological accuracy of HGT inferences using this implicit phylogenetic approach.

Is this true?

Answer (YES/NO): NO